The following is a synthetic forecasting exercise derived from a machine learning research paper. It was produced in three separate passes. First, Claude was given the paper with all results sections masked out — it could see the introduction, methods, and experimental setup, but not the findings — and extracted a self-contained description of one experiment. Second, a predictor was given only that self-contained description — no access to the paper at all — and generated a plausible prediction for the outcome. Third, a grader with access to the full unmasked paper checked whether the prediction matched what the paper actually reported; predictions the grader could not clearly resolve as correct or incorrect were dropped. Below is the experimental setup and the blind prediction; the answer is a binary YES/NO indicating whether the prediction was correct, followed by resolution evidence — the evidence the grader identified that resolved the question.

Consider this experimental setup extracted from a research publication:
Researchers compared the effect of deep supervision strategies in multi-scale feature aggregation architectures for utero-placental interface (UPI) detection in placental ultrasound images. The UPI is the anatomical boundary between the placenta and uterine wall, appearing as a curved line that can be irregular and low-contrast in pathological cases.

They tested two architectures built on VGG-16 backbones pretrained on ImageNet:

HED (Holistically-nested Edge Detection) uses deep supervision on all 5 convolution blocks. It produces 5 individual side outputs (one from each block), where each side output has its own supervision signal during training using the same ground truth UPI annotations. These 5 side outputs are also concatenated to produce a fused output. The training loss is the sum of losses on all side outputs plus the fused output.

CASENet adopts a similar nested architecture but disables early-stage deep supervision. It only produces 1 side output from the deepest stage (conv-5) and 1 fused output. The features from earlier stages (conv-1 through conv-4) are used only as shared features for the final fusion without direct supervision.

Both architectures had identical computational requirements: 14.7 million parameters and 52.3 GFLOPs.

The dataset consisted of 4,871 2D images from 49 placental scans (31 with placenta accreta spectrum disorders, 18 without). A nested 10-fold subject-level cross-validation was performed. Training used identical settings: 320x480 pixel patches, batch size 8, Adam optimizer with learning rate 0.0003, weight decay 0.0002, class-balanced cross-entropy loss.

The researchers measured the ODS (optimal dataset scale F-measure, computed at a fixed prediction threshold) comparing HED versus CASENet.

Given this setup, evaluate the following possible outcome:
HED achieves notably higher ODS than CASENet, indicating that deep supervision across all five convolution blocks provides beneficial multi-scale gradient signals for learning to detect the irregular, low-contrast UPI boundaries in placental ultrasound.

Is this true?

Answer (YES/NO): NO